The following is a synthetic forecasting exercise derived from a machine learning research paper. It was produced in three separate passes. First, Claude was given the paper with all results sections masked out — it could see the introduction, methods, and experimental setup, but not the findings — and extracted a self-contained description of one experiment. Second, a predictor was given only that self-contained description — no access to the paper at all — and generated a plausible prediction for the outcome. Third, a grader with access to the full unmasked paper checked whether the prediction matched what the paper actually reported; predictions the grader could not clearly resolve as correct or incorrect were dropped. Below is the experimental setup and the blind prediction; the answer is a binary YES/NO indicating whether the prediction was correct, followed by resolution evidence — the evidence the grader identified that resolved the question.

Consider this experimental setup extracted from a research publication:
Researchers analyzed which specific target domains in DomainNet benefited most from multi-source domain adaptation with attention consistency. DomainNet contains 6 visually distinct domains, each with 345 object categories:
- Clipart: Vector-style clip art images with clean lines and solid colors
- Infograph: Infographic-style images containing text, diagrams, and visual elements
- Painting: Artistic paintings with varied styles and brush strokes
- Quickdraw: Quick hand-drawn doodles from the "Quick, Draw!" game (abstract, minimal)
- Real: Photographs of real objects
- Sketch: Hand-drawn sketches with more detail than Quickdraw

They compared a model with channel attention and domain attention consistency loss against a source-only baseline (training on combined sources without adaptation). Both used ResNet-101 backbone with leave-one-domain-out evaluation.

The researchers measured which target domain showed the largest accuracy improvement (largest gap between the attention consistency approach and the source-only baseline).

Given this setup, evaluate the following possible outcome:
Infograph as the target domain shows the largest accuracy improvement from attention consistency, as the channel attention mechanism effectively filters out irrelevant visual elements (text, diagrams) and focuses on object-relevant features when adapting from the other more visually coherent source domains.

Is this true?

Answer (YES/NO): NO